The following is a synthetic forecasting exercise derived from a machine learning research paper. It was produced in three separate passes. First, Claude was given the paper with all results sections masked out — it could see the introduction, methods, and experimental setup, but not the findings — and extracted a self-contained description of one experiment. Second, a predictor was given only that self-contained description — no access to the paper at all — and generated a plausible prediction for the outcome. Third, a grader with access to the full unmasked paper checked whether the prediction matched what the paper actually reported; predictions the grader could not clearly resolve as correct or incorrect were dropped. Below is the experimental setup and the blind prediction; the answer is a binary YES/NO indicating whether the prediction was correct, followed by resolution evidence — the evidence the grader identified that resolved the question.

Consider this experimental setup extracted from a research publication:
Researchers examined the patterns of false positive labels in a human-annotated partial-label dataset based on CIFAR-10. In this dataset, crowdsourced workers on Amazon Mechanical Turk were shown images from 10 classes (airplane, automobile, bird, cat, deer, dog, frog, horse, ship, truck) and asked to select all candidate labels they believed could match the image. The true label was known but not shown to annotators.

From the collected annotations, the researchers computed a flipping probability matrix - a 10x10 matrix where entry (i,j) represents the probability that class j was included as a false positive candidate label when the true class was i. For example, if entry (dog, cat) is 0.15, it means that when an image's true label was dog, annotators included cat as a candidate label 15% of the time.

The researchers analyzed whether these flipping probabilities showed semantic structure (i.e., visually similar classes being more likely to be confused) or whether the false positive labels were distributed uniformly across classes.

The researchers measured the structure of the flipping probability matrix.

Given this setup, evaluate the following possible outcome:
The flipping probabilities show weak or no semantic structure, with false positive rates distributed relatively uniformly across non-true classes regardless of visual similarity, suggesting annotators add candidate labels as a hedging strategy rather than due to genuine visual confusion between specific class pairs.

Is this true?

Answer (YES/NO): NO